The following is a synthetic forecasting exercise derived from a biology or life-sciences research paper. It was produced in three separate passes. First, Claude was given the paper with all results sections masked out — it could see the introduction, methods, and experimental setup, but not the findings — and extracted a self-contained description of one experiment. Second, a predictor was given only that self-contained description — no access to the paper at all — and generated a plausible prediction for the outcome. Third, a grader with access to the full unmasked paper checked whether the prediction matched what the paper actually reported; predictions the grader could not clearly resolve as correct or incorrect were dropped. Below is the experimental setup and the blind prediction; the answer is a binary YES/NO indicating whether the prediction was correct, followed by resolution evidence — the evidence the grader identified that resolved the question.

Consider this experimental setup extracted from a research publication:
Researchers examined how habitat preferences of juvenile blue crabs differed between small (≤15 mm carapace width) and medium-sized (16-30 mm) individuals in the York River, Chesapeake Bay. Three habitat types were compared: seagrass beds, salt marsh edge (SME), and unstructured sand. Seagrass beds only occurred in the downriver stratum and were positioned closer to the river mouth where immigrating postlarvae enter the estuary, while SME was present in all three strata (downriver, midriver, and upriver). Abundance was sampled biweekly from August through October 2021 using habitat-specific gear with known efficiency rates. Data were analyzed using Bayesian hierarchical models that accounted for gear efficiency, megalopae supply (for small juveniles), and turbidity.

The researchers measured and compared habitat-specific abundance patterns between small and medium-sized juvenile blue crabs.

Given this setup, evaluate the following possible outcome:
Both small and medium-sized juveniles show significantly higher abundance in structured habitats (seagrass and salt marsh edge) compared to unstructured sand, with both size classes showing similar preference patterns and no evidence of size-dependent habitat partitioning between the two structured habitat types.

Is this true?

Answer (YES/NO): NO